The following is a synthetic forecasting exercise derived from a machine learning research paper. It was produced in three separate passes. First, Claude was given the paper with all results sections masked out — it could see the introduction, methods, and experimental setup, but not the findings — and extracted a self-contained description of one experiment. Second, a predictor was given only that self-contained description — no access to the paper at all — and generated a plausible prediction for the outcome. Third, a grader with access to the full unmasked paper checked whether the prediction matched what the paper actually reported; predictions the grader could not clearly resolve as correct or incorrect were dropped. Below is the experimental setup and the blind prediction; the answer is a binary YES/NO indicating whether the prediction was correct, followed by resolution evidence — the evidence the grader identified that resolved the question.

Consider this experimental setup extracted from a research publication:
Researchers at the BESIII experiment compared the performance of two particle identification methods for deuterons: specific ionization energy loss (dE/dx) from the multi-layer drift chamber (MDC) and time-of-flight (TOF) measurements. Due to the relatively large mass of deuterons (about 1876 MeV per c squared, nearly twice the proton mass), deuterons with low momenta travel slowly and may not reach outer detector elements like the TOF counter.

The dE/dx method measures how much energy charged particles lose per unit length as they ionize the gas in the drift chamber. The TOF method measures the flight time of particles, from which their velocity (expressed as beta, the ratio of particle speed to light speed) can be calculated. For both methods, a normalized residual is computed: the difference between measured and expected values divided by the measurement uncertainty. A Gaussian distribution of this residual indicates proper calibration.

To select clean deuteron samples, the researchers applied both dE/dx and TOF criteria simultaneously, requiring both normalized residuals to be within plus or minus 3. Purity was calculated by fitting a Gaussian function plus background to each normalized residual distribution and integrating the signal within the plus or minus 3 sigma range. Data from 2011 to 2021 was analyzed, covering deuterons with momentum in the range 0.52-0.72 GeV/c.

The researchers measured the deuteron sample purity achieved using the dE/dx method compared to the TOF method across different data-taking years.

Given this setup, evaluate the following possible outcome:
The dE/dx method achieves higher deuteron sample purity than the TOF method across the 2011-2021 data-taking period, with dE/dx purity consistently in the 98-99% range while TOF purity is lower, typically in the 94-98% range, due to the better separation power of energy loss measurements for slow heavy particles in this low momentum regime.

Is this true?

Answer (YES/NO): NO